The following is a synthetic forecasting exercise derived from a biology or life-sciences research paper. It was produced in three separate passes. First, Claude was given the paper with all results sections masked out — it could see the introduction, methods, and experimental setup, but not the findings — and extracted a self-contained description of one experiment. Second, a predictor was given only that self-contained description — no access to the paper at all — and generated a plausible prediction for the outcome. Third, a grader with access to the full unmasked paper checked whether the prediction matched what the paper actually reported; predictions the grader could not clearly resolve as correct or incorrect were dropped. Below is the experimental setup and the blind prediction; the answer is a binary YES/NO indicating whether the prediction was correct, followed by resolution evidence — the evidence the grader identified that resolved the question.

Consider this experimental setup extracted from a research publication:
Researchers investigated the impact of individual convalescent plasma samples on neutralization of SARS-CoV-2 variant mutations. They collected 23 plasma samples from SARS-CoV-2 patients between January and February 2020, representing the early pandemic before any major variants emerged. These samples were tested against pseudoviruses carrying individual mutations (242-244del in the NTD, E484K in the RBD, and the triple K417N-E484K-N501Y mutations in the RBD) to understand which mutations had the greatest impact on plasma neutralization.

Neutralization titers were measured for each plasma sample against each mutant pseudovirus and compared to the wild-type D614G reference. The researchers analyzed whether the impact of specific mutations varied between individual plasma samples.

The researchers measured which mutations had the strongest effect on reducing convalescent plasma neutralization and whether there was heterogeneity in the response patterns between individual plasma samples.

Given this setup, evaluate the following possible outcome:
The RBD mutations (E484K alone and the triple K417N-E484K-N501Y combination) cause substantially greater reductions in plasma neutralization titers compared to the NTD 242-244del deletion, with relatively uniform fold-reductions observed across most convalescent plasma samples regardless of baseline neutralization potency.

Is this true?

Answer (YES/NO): NO